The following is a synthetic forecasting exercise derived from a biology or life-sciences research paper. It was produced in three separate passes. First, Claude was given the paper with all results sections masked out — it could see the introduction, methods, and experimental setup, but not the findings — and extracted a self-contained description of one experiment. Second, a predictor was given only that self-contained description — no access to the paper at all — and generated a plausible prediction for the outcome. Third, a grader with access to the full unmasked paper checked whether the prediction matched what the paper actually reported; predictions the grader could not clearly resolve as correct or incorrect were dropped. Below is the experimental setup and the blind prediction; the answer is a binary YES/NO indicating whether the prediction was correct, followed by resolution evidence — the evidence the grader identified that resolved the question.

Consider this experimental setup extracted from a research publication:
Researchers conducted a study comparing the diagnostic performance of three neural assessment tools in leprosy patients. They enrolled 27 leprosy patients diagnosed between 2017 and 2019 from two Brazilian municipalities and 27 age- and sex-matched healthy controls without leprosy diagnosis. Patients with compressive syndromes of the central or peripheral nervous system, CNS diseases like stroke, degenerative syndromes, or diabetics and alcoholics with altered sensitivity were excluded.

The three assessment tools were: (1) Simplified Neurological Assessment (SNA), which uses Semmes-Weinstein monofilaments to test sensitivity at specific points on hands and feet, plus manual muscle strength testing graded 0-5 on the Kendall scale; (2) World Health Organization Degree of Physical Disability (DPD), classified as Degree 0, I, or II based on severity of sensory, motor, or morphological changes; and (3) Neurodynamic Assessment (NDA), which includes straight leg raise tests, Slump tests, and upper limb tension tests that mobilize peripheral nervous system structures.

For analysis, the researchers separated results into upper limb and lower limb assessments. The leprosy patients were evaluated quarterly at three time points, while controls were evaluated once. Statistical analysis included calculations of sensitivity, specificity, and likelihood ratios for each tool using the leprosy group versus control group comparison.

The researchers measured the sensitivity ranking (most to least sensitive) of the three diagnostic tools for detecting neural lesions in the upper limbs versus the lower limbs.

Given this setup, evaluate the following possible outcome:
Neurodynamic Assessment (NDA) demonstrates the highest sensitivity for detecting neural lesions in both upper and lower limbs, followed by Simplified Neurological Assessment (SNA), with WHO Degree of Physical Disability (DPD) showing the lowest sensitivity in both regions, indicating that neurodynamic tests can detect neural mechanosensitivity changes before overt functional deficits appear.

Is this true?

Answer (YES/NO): NO